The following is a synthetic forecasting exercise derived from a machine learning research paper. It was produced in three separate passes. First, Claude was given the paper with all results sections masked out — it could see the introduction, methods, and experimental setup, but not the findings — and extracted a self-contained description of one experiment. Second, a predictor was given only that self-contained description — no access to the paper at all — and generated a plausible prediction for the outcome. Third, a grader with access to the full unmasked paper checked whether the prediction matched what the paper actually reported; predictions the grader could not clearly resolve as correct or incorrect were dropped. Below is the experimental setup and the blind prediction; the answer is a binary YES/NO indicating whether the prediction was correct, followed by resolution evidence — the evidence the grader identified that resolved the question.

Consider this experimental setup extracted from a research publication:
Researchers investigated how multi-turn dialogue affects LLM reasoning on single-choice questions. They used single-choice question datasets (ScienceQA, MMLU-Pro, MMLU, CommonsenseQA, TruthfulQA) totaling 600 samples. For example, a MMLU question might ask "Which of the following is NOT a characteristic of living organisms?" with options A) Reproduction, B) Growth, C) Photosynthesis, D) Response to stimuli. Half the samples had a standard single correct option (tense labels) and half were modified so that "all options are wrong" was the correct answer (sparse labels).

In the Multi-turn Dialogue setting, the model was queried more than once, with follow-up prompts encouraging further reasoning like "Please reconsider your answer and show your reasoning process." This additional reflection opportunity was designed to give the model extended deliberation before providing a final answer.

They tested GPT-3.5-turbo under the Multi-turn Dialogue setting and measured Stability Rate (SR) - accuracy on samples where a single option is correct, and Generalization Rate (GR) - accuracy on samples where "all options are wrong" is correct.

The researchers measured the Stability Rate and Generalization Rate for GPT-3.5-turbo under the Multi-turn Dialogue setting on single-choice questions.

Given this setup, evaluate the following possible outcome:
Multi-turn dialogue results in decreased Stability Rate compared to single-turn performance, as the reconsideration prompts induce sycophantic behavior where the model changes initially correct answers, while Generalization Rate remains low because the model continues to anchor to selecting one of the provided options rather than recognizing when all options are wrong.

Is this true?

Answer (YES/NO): NO